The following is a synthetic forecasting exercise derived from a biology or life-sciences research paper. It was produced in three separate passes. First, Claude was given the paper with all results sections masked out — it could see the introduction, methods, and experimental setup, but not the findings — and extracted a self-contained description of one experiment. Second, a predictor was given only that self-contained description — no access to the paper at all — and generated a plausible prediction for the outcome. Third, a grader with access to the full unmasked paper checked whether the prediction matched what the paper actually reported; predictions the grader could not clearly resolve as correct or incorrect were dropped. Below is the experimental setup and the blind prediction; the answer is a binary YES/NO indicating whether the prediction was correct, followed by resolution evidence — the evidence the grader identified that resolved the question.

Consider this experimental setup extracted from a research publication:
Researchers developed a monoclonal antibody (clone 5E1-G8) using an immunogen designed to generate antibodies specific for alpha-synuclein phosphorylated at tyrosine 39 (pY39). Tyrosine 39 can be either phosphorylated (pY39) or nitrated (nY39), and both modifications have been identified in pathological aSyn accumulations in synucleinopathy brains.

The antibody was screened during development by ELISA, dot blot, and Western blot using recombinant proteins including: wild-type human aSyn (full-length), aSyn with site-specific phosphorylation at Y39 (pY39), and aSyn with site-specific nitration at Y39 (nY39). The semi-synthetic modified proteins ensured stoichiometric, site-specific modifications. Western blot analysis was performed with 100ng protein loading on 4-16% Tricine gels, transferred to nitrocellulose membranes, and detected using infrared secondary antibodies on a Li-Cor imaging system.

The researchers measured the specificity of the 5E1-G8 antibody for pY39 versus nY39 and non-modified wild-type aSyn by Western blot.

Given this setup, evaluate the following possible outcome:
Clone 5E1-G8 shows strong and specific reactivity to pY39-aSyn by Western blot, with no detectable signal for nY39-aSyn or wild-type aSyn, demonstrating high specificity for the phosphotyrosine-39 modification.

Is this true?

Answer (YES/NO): NO